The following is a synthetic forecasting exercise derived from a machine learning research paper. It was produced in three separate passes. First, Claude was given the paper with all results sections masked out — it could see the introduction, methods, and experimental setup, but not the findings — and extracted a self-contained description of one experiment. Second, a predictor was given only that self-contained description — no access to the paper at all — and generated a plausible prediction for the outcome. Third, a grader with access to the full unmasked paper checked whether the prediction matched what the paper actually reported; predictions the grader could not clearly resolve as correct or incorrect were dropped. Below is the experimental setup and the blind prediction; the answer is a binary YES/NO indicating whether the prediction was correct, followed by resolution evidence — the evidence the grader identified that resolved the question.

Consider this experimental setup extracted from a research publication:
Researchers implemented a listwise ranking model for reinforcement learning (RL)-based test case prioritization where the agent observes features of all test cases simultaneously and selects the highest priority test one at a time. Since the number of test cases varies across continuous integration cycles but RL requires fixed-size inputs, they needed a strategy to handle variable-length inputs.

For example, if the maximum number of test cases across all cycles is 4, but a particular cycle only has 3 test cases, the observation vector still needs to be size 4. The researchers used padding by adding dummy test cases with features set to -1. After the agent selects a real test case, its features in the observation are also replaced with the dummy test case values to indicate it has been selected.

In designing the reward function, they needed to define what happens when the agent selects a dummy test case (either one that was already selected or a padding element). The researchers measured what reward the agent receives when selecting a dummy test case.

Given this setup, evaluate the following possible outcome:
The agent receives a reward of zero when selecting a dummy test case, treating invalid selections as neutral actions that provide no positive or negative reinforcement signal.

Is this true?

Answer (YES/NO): NO